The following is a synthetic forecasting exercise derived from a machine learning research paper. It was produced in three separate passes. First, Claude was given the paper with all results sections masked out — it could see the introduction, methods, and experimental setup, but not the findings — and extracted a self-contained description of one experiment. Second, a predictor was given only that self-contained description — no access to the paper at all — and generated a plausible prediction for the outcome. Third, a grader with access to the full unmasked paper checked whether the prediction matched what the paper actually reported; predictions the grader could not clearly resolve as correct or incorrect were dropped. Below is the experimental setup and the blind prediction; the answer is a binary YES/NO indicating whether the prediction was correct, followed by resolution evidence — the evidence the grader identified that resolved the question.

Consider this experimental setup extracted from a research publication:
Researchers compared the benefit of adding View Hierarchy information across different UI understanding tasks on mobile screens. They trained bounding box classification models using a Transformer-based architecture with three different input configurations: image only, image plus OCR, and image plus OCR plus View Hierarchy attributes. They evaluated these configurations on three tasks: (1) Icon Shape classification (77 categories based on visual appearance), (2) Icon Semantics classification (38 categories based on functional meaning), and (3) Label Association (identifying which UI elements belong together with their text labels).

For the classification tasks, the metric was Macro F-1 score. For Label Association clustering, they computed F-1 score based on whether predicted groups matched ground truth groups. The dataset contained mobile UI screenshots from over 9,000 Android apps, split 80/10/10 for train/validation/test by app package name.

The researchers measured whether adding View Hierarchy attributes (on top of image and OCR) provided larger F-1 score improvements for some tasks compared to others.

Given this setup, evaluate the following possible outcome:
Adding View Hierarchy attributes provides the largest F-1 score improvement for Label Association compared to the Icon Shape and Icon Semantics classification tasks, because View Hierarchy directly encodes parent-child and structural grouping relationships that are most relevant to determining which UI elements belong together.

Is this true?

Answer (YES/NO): NO